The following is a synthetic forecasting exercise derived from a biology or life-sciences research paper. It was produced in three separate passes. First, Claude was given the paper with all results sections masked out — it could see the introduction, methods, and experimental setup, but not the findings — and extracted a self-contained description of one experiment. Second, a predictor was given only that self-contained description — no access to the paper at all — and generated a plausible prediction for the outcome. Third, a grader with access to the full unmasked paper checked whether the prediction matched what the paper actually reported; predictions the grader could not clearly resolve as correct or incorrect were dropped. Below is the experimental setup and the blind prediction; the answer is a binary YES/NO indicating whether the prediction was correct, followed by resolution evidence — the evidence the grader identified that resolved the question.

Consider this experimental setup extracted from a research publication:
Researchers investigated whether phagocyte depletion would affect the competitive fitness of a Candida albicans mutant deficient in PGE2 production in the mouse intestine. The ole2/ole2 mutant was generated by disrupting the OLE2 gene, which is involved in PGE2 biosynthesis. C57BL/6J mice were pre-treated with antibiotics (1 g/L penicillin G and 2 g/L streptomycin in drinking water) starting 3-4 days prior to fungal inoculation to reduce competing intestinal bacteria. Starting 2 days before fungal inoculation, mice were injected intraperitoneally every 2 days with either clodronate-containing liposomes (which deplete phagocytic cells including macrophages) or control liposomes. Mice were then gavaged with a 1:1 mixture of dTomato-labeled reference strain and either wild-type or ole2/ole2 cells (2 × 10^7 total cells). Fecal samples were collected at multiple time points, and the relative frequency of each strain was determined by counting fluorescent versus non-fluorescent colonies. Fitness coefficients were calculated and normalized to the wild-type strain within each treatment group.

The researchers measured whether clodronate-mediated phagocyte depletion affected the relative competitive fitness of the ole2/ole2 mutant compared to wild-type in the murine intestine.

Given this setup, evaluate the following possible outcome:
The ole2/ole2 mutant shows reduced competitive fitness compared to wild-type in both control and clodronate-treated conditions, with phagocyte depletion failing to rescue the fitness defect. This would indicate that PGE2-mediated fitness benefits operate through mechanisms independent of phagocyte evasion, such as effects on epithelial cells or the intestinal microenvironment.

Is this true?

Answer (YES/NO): NO